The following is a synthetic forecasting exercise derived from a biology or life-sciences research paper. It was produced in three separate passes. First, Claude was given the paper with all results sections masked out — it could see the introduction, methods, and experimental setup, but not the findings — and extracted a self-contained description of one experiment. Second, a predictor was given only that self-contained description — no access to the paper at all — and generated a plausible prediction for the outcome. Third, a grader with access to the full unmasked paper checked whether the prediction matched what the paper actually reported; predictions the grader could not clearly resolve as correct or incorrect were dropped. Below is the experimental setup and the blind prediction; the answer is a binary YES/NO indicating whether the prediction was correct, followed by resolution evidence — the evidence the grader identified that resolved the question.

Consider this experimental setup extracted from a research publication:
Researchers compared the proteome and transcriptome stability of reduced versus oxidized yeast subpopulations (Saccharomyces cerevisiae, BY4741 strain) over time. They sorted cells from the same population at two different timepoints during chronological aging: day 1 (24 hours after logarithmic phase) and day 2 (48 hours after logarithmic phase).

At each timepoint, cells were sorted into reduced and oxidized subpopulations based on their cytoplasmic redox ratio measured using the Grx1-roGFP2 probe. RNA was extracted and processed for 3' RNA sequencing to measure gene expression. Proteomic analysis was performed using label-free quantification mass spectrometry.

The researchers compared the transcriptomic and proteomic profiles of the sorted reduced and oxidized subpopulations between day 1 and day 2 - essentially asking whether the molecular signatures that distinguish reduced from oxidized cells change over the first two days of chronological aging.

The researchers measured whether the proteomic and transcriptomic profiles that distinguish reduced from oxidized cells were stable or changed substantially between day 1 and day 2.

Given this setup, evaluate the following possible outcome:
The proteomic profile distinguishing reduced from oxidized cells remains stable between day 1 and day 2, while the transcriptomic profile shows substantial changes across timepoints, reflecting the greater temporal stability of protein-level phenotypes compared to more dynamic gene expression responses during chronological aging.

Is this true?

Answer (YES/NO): NO